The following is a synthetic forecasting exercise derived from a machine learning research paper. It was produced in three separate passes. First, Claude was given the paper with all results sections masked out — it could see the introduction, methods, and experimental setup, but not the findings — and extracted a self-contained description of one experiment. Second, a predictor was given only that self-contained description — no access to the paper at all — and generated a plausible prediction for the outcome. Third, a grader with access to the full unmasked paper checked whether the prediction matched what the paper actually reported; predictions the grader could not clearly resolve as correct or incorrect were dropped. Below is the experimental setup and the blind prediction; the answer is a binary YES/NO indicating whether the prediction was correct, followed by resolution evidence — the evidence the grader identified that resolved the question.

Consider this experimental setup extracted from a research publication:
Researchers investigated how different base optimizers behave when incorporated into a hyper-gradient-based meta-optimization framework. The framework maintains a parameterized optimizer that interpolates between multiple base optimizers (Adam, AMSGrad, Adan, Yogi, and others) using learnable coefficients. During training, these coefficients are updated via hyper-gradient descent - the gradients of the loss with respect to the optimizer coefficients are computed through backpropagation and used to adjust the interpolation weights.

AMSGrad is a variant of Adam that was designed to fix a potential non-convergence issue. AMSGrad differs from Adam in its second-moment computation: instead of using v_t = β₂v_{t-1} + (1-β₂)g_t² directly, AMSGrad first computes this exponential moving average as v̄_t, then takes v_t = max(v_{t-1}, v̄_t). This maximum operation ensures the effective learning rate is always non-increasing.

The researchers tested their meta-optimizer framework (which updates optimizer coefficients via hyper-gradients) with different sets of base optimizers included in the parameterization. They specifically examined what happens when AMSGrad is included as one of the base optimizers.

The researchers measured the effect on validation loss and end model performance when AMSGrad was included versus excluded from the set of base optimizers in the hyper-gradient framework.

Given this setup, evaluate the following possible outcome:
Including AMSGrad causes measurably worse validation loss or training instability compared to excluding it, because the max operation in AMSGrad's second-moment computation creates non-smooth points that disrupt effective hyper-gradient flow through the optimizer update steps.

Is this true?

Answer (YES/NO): YES